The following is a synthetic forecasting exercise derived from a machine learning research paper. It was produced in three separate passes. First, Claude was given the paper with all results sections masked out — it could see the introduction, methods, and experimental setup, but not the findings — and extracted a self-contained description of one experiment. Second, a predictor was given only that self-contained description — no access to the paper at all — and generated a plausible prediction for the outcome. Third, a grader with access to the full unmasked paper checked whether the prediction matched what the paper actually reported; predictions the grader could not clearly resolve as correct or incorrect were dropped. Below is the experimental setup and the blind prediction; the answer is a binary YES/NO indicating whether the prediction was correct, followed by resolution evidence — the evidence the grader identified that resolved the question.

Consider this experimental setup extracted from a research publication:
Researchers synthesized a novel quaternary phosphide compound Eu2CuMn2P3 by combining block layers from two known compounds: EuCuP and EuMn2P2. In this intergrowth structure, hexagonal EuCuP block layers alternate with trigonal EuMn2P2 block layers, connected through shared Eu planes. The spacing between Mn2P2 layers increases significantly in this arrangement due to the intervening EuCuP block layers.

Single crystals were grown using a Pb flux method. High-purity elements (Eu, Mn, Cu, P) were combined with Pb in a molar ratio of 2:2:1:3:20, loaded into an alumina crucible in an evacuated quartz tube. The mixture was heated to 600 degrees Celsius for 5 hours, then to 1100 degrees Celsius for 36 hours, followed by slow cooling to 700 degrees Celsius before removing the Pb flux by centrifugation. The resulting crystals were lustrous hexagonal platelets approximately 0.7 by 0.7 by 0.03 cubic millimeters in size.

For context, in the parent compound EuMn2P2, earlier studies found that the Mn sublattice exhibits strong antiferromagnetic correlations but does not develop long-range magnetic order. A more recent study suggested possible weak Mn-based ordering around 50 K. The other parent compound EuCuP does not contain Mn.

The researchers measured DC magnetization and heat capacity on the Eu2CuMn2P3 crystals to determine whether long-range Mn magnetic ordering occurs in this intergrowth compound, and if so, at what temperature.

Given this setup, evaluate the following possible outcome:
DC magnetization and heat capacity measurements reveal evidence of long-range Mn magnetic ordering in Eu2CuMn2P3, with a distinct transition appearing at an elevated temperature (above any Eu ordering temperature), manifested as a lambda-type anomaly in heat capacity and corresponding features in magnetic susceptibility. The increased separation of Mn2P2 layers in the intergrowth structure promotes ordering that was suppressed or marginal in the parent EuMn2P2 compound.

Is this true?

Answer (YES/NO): NO